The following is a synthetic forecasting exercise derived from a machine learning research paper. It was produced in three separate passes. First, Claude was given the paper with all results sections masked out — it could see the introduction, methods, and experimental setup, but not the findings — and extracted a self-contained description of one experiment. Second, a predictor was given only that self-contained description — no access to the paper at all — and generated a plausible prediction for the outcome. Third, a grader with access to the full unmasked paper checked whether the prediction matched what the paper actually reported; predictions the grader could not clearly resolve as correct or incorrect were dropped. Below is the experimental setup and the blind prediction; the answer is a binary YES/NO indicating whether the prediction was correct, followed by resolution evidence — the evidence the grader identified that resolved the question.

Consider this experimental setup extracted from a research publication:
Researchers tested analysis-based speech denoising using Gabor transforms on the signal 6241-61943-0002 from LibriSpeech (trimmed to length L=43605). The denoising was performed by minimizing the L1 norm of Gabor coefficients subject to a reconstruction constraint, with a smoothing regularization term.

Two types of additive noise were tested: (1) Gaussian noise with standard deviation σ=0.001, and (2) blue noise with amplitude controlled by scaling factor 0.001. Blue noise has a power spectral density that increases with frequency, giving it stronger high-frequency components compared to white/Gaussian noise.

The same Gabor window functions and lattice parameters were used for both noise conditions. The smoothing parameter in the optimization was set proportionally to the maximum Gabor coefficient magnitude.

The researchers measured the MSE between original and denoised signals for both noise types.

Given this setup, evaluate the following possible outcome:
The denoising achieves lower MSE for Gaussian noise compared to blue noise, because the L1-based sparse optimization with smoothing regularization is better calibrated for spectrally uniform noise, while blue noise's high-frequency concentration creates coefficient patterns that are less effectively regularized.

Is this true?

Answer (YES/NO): NO